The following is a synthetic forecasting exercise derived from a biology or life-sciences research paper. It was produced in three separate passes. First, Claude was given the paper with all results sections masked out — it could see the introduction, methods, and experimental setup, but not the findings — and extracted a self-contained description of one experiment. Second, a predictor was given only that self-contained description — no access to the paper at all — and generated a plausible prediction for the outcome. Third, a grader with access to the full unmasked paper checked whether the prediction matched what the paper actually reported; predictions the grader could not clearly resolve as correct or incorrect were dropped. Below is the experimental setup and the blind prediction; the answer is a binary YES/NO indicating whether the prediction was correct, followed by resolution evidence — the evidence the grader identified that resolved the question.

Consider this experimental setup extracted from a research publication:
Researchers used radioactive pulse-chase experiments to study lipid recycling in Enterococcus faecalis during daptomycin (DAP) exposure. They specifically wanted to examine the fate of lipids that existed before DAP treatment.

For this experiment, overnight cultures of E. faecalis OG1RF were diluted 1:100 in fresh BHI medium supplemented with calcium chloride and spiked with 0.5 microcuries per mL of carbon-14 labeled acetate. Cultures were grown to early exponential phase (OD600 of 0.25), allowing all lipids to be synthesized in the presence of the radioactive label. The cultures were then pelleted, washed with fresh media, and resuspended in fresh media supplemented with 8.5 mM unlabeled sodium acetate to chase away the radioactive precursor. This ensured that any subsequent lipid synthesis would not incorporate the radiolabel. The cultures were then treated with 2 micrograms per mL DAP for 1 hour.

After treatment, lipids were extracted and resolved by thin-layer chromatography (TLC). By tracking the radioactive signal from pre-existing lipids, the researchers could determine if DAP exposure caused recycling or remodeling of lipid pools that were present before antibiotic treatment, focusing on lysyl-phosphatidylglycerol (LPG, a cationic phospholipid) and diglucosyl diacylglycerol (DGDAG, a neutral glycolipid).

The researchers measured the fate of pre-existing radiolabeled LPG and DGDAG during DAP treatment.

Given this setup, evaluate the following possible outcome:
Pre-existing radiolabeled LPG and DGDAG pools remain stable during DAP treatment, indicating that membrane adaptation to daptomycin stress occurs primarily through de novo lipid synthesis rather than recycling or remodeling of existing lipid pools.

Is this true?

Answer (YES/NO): NO